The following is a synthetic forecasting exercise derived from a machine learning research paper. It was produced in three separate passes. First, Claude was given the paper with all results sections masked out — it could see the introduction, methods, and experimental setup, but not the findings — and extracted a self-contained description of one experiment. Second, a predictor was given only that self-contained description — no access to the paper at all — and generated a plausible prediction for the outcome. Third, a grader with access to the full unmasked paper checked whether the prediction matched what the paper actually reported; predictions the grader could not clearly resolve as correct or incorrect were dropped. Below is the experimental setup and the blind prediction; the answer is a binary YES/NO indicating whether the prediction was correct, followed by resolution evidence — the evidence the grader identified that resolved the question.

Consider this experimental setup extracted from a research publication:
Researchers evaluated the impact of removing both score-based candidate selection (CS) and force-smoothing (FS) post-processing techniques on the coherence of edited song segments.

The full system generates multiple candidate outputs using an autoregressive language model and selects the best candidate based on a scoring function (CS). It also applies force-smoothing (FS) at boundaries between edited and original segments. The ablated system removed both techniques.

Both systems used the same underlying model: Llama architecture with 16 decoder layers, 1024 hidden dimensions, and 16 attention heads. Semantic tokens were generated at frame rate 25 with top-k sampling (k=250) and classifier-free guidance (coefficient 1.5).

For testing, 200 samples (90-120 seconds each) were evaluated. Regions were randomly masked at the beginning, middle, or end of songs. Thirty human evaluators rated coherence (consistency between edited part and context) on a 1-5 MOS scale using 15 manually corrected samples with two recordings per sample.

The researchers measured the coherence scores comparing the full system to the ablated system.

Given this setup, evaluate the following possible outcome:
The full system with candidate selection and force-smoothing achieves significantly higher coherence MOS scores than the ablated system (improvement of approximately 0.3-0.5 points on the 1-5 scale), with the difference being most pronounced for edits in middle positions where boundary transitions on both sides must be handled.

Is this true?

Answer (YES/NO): NO